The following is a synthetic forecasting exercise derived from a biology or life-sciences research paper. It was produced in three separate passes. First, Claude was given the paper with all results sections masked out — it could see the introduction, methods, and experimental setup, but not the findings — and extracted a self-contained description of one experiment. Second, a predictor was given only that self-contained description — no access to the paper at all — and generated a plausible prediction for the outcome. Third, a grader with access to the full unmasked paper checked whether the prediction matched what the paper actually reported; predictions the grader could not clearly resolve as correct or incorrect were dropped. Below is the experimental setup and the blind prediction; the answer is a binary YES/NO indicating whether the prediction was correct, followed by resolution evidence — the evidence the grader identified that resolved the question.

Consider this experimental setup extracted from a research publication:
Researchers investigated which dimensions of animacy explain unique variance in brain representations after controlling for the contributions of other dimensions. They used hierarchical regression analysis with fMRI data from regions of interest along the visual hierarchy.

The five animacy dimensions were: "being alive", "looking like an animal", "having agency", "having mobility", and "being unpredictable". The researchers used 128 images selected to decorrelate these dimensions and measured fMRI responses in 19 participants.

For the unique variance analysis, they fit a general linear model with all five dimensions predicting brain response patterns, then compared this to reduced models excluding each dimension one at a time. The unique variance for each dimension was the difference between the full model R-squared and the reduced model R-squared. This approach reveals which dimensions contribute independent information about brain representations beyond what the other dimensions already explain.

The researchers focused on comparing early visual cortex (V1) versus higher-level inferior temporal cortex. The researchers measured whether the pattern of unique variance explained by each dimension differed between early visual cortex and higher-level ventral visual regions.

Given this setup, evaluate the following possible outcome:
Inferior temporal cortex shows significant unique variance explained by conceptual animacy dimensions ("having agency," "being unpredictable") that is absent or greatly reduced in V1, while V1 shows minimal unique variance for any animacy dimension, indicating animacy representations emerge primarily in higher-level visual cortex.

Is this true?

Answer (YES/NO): NO